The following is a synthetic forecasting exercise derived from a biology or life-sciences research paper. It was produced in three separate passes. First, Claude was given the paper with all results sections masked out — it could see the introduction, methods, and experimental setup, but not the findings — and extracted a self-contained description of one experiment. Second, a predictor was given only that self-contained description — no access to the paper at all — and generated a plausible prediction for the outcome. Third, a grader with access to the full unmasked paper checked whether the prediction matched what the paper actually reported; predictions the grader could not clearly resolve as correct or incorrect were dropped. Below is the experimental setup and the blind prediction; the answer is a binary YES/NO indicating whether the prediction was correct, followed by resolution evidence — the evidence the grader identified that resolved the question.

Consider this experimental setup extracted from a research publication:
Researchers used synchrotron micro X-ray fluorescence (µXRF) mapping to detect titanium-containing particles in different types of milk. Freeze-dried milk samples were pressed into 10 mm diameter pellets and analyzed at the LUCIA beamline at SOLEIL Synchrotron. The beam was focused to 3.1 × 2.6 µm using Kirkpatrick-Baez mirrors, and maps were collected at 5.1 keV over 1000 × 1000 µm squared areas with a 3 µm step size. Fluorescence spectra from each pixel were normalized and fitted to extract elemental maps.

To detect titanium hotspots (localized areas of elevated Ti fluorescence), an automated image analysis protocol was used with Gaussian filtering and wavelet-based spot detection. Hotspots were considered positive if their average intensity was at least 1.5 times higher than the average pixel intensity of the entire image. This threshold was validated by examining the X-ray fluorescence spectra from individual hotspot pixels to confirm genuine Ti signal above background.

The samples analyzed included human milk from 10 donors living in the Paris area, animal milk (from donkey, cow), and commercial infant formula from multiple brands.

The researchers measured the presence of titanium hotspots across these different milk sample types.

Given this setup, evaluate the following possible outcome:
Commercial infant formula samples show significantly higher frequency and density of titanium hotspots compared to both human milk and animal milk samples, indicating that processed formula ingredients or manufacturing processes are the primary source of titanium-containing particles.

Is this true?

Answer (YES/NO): NO